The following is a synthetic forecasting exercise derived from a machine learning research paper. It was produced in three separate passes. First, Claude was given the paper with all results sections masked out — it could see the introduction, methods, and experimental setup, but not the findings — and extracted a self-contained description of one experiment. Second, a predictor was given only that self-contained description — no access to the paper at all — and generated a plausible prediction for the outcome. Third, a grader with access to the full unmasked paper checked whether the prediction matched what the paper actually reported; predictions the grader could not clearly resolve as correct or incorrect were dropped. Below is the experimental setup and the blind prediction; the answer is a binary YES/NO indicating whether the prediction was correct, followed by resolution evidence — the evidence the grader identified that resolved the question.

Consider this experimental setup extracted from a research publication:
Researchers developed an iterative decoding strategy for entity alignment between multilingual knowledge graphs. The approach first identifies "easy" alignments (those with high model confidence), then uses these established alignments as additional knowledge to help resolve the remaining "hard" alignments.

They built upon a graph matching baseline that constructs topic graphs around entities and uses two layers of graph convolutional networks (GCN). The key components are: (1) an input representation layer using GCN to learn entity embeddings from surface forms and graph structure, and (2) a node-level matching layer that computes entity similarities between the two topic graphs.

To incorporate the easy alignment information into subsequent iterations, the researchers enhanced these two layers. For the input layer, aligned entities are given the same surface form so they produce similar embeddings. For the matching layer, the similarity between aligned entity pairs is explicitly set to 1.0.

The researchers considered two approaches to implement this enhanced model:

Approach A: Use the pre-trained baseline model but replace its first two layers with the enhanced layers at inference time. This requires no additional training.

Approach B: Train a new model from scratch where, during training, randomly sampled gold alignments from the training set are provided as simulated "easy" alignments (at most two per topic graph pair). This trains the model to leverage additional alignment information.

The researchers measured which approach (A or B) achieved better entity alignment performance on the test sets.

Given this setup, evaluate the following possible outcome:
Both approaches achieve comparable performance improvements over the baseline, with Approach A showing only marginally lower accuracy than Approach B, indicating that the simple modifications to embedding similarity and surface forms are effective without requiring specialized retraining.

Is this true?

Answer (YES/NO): NO